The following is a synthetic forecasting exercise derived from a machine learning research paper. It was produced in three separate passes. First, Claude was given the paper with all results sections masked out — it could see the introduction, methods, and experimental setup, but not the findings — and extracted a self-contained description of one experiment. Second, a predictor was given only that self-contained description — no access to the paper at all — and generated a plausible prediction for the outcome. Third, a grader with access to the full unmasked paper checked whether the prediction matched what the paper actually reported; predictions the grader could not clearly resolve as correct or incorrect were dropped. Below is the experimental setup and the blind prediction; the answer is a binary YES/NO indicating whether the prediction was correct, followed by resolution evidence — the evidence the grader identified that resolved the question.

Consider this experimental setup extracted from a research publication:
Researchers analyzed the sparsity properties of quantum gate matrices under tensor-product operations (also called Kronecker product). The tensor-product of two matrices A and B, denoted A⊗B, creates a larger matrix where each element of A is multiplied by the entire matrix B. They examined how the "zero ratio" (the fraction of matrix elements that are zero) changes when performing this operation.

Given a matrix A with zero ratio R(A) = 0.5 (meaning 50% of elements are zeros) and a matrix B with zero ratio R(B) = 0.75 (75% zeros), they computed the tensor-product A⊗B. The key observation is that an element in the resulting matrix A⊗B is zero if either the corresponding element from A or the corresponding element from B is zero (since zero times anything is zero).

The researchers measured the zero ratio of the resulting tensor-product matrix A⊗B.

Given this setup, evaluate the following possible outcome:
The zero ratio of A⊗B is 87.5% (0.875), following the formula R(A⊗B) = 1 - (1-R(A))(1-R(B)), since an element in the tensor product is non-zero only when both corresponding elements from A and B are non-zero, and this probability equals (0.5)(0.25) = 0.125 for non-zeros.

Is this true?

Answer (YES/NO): YES